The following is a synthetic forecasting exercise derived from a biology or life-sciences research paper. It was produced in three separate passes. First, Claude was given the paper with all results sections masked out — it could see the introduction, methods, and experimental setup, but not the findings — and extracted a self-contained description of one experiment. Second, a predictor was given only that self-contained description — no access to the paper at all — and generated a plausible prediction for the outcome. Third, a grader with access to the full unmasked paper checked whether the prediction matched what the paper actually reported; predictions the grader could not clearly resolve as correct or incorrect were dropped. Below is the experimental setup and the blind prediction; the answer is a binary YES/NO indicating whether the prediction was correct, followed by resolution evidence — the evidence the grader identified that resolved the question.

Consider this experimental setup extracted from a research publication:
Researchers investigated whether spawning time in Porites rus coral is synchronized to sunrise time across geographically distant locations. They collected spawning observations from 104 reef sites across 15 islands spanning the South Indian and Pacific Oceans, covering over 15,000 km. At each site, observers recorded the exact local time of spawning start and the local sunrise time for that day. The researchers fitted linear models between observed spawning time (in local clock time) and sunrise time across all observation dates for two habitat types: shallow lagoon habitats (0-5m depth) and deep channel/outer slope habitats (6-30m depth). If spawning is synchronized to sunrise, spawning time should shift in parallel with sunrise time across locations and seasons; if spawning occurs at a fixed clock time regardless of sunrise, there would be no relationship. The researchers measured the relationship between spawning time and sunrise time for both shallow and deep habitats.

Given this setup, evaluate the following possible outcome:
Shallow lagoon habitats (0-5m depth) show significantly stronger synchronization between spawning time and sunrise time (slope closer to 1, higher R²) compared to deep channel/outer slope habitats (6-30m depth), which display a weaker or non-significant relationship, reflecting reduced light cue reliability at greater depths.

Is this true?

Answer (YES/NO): NO